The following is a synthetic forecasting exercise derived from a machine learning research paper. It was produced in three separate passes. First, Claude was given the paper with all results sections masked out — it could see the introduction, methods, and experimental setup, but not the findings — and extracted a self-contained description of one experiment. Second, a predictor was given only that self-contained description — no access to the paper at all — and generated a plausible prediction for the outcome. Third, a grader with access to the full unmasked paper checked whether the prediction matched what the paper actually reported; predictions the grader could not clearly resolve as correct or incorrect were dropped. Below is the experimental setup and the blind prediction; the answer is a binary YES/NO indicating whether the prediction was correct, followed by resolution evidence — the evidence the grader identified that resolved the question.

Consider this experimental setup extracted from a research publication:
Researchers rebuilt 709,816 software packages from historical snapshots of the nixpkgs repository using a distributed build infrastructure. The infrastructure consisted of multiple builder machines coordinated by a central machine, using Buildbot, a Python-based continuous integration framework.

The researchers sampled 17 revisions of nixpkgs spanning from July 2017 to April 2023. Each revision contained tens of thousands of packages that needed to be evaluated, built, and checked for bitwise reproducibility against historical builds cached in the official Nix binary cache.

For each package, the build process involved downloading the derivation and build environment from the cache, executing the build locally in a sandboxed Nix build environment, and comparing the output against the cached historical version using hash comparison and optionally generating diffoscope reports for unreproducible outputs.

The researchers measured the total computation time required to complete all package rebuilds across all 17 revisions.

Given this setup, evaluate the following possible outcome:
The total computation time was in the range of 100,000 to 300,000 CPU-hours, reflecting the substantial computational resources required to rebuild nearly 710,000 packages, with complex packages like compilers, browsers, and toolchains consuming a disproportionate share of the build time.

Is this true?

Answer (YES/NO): NO